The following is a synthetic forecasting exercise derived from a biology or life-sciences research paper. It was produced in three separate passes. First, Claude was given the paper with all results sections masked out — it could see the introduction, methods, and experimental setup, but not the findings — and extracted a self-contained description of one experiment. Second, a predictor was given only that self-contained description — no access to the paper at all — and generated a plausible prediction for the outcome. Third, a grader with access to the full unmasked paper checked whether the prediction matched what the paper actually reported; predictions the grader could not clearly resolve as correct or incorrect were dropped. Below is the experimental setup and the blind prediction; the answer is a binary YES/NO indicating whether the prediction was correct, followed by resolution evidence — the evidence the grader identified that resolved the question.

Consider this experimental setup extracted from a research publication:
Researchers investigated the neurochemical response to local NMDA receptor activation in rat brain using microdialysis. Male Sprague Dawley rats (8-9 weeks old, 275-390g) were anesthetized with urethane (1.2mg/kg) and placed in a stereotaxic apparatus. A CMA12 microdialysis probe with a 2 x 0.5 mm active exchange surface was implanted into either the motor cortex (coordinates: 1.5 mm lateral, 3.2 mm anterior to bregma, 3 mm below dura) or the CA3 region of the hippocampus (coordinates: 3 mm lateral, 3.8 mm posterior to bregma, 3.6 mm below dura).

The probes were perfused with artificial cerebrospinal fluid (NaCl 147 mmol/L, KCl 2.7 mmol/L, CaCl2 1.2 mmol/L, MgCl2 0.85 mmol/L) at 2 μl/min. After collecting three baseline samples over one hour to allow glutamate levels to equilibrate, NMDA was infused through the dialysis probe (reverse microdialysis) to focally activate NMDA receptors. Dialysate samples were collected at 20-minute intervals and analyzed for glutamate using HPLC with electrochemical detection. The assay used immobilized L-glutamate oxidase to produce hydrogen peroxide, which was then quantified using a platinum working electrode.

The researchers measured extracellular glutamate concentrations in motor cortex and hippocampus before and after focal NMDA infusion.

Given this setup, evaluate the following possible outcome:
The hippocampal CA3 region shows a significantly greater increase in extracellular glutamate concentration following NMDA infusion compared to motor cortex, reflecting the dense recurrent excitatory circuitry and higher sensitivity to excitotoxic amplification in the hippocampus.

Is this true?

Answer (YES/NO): NO